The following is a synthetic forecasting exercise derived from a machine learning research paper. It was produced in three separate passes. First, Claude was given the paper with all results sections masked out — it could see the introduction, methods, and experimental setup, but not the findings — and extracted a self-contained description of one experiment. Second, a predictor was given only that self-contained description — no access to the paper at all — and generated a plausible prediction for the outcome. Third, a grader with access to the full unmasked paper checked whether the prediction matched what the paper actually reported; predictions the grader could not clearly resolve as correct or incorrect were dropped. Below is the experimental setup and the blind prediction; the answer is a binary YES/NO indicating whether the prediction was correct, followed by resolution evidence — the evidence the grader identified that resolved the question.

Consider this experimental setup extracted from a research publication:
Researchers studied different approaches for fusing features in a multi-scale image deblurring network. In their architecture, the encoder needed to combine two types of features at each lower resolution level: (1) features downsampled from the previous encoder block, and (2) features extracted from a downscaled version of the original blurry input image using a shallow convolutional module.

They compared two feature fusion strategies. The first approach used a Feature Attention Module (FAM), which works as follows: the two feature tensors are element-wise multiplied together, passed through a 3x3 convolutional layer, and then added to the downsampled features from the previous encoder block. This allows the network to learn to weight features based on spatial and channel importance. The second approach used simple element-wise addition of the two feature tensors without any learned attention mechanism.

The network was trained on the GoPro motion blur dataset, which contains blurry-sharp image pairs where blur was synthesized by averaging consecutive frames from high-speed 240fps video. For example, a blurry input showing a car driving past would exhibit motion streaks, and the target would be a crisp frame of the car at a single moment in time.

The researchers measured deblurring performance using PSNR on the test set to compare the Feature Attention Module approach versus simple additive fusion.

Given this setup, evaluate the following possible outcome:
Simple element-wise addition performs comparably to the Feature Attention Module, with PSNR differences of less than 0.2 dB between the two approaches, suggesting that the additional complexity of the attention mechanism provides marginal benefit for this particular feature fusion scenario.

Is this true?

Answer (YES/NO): YES